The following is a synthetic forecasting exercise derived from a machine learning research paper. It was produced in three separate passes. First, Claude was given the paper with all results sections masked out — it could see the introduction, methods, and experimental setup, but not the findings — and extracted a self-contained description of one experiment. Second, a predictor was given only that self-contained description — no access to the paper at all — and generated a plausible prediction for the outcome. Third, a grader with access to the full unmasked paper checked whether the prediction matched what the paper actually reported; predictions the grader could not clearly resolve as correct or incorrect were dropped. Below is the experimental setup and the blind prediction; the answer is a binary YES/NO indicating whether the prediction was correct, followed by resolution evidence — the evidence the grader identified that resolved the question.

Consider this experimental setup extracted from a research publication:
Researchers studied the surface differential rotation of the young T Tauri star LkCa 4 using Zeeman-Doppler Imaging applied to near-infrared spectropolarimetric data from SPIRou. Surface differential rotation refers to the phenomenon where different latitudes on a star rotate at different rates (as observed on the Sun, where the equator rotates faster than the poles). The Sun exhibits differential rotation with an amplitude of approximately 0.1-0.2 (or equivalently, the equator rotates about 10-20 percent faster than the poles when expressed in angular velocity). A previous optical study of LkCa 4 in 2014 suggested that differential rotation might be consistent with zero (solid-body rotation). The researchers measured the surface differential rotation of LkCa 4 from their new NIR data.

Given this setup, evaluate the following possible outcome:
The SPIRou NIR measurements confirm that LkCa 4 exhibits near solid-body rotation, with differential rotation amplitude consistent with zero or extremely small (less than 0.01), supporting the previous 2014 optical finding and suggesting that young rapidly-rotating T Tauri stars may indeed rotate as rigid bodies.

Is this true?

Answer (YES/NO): NO